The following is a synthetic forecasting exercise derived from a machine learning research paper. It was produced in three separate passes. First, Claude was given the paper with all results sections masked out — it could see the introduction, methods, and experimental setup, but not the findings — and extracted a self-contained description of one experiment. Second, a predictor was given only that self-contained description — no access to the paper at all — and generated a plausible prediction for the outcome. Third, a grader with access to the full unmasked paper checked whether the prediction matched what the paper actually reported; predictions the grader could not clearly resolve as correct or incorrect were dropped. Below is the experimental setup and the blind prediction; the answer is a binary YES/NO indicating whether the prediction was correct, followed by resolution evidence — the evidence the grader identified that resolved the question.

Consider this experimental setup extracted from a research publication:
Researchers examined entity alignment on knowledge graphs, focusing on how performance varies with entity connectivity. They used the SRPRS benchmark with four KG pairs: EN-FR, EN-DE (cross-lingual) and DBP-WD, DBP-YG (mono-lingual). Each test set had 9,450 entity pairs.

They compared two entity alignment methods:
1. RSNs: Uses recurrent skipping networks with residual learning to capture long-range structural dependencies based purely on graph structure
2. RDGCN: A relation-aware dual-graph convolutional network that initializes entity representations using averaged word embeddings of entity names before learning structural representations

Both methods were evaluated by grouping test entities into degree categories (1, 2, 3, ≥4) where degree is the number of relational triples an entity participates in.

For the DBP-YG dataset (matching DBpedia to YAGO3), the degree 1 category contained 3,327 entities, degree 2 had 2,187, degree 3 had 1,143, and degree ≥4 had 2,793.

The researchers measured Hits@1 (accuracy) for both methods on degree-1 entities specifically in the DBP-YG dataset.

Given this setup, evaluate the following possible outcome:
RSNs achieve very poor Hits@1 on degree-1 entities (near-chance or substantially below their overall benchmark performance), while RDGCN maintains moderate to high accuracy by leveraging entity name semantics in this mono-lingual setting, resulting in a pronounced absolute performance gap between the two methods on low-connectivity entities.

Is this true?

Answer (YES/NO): YES